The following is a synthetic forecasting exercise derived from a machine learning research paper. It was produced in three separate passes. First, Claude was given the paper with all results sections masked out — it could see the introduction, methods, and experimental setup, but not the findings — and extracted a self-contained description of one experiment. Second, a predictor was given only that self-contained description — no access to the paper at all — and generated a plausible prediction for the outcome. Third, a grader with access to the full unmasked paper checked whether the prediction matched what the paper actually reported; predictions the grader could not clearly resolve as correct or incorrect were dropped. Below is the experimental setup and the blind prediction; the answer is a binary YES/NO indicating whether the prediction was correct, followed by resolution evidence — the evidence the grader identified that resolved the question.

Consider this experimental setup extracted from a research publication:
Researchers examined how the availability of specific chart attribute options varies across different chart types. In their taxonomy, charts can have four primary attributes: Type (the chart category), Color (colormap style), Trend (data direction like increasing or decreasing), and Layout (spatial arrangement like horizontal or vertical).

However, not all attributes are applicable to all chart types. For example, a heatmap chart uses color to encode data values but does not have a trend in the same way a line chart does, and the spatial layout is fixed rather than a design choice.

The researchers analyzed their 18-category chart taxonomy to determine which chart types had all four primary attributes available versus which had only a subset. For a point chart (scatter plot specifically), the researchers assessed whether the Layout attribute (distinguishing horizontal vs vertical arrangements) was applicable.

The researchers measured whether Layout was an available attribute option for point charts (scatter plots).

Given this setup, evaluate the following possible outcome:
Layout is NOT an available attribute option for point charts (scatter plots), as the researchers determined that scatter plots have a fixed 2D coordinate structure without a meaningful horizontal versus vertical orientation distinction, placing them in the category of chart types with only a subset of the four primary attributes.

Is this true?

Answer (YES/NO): YES